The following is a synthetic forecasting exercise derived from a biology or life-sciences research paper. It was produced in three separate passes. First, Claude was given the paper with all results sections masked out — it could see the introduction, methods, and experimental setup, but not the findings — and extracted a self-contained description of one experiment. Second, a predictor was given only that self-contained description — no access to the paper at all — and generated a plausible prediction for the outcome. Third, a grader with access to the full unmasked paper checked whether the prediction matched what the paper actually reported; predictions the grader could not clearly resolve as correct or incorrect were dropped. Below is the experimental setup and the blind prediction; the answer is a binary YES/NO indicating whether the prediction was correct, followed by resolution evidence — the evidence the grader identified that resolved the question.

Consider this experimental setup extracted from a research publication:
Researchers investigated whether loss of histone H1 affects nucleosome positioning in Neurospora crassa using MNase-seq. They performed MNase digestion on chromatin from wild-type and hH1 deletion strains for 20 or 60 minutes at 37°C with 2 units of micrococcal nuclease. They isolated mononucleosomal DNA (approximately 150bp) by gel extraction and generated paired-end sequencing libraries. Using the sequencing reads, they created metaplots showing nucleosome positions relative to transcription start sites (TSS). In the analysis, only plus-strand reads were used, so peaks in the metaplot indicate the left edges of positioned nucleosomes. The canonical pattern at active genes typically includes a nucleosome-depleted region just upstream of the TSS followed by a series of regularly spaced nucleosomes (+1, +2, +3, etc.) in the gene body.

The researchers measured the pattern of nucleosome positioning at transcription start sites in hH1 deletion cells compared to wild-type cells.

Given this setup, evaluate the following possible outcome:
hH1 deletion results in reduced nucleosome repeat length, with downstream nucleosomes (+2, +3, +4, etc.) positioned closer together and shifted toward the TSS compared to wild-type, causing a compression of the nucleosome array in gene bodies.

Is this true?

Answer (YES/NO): NO